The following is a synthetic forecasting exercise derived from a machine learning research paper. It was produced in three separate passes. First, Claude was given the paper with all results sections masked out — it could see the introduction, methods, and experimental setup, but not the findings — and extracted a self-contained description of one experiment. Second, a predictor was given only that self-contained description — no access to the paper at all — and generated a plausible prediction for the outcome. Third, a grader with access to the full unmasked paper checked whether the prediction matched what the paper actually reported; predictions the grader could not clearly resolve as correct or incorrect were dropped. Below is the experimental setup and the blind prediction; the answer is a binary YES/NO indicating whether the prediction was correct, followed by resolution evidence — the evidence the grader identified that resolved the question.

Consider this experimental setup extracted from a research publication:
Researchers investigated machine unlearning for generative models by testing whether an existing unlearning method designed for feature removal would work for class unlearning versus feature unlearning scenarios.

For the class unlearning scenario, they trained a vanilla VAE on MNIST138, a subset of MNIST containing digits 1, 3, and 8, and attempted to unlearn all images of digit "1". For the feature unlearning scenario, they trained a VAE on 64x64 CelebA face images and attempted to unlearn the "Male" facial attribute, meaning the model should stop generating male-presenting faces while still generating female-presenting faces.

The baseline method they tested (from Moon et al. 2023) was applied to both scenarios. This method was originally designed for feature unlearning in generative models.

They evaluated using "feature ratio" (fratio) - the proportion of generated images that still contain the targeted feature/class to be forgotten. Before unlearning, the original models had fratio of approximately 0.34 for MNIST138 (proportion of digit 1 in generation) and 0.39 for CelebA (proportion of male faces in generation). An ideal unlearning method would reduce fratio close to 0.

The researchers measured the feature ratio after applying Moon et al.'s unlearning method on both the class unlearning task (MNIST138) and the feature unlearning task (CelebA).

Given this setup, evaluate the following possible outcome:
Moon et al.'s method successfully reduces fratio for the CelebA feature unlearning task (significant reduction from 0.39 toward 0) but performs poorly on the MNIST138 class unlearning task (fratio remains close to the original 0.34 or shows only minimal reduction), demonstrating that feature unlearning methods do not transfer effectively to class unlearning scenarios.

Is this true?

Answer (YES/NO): NO